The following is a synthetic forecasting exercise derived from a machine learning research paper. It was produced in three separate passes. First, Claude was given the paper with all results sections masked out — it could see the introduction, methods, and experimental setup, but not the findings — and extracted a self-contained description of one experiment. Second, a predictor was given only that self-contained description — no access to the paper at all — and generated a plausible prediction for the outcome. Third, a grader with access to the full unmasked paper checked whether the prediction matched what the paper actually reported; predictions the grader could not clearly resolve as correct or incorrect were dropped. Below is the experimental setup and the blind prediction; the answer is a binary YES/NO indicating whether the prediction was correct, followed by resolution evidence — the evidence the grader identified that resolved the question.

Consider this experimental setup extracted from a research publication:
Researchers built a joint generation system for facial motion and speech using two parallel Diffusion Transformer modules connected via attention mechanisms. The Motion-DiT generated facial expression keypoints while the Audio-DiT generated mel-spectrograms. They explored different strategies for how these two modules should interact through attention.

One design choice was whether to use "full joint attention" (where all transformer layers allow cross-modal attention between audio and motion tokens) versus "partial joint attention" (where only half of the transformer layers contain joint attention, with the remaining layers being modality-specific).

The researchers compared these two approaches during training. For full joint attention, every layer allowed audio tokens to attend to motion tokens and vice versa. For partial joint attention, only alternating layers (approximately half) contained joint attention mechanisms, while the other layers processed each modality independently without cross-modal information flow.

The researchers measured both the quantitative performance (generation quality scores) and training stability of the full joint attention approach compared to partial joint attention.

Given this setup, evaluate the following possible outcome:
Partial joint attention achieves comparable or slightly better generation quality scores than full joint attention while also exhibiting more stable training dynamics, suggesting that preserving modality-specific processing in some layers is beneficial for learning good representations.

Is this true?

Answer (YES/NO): NO